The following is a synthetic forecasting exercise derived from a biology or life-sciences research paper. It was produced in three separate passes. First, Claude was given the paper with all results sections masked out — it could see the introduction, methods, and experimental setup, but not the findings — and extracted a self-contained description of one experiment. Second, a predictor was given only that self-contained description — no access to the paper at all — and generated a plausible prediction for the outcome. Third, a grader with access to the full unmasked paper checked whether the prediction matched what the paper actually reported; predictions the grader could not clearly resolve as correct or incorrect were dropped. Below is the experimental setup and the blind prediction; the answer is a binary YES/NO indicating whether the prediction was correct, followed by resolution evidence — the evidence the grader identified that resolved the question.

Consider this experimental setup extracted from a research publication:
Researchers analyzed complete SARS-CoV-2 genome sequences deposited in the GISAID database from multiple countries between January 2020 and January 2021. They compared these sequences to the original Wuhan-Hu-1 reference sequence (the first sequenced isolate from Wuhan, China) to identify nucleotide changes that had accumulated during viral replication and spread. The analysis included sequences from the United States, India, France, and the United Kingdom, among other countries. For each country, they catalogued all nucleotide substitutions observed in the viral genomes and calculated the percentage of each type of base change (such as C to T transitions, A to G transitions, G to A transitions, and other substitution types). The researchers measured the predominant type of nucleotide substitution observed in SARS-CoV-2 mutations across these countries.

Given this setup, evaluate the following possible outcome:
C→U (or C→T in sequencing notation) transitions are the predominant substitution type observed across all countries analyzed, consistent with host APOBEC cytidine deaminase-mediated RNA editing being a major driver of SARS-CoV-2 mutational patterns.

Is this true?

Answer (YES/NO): YES